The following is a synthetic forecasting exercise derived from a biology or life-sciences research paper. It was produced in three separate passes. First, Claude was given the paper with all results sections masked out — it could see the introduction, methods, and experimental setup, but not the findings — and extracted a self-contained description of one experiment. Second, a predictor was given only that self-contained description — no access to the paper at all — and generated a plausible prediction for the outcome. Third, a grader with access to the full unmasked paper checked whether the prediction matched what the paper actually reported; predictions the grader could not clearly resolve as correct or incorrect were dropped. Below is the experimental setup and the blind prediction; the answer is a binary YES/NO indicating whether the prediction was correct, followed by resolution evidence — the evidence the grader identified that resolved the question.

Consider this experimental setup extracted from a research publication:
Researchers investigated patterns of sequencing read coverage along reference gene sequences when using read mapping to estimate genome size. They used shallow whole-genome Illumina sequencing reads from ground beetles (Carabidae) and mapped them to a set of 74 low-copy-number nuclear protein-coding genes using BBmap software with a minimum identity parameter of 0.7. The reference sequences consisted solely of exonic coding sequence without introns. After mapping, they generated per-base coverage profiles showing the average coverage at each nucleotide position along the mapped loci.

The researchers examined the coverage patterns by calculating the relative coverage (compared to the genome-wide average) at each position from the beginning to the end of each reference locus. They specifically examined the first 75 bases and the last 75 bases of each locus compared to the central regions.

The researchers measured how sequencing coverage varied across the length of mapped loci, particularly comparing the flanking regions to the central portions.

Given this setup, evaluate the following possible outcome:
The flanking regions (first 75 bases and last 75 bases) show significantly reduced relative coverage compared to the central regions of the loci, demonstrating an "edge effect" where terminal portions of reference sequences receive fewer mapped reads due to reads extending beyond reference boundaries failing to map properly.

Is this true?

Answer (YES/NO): YES